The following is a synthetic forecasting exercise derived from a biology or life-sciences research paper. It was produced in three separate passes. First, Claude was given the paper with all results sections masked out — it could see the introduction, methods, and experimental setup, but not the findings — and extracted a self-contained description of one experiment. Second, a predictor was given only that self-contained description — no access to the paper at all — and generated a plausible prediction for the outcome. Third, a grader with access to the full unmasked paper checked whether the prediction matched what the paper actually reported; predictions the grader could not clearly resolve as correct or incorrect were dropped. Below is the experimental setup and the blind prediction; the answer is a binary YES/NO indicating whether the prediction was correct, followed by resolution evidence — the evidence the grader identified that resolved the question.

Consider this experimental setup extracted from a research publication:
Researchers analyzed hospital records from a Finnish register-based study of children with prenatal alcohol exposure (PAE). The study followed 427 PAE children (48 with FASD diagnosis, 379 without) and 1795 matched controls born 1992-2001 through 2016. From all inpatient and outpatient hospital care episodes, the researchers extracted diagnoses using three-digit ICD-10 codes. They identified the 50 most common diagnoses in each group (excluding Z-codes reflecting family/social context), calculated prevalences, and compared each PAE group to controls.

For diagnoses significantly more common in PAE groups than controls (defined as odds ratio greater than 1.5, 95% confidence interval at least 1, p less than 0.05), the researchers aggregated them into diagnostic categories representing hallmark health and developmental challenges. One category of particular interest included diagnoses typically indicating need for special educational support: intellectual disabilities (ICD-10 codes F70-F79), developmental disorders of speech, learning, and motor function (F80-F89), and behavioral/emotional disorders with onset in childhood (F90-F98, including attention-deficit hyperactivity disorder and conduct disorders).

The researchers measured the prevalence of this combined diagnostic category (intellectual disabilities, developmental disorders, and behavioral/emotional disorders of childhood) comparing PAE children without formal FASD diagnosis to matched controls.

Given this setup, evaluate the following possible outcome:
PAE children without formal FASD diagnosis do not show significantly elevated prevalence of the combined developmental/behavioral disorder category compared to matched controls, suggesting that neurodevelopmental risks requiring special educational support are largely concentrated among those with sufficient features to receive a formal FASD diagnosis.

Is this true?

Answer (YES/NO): NO